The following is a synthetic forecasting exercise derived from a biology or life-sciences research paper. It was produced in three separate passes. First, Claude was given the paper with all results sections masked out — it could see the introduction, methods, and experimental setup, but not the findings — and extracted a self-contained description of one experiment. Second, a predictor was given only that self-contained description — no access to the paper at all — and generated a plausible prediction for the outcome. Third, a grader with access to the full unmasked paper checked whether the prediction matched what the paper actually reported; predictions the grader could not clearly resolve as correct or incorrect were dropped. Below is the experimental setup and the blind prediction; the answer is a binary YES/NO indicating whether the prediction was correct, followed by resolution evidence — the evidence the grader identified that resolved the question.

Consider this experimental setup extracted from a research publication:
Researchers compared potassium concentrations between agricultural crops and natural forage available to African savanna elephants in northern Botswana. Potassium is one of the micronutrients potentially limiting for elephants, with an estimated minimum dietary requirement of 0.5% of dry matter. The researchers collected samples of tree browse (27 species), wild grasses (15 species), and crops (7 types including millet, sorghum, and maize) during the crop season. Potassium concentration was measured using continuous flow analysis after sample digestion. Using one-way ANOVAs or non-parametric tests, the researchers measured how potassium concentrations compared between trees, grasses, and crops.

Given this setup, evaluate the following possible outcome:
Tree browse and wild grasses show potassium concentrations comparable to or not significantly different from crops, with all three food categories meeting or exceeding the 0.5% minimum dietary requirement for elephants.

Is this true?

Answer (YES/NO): NO